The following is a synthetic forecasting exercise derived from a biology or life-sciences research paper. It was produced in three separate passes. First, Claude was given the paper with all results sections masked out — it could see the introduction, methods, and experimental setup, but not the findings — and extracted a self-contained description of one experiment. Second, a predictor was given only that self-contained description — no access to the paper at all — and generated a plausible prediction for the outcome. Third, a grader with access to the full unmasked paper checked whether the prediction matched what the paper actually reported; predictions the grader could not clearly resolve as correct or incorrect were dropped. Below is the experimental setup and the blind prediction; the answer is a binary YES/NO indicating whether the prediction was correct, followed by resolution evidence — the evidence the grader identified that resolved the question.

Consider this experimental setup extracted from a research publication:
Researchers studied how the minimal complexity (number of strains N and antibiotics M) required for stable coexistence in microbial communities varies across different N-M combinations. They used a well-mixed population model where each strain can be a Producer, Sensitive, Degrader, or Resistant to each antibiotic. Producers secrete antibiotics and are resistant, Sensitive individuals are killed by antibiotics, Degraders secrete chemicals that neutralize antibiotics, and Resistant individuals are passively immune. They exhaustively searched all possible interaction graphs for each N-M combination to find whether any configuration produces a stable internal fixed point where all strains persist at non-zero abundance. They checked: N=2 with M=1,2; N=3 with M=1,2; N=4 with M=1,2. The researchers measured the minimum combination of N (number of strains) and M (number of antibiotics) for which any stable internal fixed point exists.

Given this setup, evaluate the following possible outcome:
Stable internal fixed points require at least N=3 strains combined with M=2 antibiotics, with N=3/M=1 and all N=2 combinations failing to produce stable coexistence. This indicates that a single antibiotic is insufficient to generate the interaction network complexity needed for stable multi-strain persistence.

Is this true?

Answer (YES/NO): YES